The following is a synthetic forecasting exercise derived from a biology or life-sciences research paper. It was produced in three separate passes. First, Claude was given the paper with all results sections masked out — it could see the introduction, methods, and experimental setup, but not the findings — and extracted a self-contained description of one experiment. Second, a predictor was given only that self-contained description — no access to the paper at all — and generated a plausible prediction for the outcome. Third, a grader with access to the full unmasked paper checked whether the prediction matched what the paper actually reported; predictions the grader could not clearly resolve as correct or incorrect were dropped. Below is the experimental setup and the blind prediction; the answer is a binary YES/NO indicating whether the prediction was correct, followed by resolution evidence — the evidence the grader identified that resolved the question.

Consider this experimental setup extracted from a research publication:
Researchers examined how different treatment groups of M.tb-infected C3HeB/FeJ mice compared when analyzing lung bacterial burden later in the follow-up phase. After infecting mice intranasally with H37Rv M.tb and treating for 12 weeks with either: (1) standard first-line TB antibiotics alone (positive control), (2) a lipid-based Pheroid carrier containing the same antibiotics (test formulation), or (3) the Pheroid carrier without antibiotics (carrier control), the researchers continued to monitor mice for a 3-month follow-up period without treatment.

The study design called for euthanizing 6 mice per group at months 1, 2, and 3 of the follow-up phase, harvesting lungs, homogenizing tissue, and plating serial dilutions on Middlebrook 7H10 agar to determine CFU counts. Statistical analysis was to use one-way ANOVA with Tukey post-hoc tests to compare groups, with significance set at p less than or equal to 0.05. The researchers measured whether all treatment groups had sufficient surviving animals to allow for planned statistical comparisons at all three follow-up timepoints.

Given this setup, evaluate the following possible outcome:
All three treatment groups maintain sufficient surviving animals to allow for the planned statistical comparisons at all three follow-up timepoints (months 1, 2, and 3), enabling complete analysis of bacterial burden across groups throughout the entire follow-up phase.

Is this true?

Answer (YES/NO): NO